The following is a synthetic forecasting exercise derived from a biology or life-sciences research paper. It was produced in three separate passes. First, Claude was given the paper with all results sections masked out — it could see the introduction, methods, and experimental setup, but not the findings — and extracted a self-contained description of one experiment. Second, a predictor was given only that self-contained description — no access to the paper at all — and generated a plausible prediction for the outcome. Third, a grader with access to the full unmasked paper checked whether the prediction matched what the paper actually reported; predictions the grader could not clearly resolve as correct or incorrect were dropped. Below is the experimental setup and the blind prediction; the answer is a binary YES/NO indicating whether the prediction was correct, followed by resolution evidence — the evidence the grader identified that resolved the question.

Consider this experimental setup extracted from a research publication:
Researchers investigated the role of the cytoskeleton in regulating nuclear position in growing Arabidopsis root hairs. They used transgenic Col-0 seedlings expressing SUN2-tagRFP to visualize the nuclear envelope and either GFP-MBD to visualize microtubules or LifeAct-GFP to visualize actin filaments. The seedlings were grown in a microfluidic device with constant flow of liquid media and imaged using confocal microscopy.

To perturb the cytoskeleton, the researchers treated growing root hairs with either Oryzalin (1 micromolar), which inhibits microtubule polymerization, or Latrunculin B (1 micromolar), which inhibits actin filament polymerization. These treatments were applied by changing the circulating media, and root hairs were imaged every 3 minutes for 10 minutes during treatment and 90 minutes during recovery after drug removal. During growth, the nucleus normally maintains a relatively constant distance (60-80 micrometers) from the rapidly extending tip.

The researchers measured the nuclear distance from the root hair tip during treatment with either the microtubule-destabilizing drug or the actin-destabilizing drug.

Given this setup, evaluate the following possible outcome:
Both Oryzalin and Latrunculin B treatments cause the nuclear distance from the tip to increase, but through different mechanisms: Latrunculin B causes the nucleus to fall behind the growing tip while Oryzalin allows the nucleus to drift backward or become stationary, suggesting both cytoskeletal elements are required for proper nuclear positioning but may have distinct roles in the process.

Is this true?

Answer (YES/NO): NO